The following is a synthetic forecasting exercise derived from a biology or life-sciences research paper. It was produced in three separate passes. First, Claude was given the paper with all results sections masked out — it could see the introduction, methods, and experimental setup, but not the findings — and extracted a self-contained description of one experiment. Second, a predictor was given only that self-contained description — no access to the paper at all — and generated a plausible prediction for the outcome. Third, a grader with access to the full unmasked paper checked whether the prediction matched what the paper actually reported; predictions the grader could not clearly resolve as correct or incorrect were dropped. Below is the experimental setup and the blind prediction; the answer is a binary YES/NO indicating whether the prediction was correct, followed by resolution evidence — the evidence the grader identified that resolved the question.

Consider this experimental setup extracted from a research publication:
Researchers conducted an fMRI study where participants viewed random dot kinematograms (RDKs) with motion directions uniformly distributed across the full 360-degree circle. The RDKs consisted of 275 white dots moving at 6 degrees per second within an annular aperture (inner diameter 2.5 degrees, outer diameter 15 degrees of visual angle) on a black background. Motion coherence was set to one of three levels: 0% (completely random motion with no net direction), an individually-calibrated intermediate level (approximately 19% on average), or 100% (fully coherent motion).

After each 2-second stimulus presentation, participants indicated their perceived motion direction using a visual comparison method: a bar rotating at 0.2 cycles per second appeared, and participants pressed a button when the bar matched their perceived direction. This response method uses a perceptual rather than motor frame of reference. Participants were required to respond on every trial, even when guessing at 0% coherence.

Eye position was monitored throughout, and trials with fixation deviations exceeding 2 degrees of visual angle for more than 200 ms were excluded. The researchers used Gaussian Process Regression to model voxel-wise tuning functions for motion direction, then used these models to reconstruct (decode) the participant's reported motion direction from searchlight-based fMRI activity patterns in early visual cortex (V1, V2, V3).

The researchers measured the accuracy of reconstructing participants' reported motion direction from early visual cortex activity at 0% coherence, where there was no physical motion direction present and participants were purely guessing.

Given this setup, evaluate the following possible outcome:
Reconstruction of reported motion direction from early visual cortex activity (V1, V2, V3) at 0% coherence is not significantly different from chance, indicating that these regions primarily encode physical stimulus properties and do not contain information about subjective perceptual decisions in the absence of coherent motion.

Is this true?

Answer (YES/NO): NO